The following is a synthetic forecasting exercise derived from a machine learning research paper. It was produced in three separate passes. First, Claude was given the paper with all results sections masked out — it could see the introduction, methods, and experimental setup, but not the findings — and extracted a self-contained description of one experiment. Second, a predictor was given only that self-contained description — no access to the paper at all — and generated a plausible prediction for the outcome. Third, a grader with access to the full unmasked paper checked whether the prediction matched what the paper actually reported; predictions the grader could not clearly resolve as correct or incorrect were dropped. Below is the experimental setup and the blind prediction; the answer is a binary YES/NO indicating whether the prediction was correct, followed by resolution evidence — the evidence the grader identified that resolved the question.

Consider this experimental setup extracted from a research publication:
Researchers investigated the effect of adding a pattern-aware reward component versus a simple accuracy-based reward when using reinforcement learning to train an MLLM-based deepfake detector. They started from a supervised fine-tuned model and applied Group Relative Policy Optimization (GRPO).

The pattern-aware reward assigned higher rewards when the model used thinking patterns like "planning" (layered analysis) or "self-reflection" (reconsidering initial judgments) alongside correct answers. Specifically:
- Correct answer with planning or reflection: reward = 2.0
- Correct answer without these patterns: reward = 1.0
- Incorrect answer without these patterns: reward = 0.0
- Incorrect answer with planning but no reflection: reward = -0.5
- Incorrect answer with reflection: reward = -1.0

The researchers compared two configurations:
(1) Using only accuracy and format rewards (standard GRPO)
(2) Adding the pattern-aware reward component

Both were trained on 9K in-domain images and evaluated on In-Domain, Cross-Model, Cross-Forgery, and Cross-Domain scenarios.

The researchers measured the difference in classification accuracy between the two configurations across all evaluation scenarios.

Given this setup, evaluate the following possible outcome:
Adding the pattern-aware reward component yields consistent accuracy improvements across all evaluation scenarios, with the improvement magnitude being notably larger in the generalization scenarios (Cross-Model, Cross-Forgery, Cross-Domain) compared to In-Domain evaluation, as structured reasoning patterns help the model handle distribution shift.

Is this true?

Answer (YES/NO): YES